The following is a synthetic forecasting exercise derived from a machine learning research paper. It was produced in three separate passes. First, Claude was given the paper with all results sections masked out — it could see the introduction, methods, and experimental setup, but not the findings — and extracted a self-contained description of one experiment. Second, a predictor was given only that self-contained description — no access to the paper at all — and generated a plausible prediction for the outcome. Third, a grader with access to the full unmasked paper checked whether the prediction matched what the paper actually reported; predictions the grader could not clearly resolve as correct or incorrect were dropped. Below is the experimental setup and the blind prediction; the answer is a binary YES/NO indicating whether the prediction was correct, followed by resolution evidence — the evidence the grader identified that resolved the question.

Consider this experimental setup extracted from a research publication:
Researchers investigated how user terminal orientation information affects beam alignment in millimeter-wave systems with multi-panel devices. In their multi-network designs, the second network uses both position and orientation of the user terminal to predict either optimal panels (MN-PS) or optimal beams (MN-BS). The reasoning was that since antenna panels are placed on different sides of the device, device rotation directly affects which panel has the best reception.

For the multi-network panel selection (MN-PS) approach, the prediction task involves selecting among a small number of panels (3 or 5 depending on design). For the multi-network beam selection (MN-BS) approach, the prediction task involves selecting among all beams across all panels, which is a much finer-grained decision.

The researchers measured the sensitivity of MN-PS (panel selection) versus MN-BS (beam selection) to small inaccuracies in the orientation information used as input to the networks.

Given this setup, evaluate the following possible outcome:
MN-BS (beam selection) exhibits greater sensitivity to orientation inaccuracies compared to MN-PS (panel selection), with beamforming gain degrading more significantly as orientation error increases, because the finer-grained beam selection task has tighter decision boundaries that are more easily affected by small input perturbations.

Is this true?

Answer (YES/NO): YES